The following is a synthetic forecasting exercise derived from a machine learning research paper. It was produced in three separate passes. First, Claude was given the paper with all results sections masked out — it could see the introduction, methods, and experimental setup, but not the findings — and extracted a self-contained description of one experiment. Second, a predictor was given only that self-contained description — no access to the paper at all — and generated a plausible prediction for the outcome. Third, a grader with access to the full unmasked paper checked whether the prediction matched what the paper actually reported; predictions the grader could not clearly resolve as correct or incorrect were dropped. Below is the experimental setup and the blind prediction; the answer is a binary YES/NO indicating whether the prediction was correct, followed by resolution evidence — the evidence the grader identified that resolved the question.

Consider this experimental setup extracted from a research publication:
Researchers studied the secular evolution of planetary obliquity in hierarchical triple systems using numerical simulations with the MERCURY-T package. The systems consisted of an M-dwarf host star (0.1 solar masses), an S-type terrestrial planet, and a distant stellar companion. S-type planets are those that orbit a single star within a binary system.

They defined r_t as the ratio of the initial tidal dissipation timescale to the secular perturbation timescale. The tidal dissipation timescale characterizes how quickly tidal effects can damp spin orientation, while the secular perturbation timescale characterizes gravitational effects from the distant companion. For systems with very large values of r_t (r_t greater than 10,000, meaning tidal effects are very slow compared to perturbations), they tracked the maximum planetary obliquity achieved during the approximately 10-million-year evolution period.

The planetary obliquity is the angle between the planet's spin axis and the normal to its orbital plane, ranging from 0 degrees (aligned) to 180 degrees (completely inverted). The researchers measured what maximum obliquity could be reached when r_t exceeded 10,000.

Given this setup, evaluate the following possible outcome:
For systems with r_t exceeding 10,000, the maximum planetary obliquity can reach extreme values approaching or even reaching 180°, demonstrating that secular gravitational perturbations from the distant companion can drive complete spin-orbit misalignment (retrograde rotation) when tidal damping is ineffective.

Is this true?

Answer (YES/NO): NO